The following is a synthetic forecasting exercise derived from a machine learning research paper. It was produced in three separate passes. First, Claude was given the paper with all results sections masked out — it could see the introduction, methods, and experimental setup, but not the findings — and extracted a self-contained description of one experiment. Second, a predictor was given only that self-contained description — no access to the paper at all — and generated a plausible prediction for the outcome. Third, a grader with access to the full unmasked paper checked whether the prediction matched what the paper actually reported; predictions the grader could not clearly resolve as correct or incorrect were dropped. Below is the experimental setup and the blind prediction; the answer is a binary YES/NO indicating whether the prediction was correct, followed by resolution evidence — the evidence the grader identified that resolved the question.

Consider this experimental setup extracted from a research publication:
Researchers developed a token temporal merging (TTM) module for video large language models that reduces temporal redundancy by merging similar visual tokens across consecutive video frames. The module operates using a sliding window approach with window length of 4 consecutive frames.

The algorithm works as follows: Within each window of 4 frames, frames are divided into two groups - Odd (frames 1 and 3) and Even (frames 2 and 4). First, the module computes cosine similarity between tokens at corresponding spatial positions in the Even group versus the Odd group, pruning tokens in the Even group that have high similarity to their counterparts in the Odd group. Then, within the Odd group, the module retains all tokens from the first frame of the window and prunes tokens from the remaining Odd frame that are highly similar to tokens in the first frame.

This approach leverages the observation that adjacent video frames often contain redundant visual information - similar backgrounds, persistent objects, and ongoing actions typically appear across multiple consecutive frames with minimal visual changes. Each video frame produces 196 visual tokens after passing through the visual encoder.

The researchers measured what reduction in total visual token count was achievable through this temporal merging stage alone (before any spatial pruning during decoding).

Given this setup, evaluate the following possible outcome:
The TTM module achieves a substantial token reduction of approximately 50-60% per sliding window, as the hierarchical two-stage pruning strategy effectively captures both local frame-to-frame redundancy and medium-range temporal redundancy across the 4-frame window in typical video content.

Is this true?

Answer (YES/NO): YES